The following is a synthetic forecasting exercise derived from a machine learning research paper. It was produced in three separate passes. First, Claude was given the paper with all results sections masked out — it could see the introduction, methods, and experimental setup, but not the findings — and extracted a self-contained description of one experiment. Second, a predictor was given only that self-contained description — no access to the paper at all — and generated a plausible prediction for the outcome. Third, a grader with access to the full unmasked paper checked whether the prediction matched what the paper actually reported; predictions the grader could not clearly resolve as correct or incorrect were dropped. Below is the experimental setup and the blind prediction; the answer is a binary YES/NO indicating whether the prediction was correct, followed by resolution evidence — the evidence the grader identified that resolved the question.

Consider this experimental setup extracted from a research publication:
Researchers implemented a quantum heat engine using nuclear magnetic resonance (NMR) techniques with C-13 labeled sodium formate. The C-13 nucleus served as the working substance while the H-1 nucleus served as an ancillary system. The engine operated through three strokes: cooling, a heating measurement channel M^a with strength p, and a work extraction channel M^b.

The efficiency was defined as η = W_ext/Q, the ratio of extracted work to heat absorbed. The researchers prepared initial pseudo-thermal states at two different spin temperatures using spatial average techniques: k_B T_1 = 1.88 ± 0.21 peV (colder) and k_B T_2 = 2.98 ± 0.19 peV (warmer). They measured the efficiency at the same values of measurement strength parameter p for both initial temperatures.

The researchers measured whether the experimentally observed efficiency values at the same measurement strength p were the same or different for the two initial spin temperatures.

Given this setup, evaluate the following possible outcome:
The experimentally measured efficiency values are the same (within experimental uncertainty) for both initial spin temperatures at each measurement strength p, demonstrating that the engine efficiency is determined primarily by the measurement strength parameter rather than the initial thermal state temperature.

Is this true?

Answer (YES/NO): NO